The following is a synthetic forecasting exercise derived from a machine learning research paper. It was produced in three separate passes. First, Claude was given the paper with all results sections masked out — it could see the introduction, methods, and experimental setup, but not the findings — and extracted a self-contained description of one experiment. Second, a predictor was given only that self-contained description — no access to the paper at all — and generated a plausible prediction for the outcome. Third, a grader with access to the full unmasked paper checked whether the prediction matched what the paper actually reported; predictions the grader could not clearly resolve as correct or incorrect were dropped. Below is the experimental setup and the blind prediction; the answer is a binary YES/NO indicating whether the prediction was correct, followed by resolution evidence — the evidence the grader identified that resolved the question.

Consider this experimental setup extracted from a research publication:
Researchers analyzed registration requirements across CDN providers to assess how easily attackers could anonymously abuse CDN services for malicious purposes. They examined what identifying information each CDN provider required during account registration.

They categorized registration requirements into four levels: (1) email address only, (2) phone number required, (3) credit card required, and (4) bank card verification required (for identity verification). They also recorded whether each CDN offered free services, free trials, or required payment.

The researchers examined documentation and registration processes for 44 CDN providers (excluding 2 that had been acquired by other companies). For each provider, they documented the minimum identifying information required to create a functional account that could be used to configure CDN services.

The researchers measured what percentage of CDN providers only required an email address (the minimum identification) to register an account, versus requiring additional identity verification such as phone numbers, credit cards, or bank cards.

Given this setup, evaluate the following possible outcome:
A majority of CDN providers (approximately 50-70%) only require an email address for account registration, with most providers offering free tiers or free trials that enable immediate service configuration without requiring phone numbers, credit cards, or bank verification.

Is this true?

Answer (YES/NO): NO